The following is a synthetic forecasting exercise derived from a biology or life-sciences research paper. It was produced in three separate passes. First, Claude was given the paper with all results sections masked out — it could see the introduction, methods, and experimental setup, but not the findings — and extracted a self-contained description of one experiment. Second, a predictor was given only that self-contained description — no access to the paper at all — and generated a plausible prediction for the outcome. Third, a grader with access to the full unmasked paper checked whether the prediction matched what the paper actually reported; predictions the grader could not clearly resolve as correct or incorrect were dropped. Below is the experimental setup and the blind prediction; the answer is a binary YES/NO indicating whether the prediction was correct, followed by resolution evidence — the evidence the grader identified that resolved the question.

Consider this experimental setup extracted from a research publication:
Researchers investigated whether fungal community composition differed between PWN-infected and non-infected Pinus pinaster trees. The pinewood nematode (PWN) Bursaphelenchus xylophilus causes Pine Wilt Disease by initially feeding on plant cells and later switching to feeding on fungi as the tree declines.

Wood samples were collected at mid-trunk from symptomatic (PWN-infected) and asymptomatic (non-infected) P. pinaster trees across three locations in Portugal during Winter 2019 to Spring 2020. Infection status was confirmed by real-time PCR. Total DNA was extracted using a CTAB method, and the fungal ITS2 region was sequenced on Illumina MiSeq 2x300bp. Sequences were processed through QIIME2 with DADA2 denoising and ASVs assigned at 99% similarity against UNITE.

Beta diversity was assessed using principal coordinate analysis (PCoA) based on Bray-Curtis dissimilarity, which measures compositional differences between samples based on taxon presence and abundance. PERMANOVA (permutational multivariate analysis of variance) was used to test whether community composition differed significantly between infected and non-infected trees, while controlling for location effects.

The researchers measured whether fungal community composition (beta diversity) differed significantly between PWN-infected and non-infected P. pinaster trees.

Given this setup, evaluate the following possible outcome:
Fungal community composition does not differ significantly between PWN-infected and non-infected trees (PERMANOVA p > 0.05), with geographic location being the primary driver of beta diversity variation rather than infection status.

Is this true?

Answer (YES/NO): NO